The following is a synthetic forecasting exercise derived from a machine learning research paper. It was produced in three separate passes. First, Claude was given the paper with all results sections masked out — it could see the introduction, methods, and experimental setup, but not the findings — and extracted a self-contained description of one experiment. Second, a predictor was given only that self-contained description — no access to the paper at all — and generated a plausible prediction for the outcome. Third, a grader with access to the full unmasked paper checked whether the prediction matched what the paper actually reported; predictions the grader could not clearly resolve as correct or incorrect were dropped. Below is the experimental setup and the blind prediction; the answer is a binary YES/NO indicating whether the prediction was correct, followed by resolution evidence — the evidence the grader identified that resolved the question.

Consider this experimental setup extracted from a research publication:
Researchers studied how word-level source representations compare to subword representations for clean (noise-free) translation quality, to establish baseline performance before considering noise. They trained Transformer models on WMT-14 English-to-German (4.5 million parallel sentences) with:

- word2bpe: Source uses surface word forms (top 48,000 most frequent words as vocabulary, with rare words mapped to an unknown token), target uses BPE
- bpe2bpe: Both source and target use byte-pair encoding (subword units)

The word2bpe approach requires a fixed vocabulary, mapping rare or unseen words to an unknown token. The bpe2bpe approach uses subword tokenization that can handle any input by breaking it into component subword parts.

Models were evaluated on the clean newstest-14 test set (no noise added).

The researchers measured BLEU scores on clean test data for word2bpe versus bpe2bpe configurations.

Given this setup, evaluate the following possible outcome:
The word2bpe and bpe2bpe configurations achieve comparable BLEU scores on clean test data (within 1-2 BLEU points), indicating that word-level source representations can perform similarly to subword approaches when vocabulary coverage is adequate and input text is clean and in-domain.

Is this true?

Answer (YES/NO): YES